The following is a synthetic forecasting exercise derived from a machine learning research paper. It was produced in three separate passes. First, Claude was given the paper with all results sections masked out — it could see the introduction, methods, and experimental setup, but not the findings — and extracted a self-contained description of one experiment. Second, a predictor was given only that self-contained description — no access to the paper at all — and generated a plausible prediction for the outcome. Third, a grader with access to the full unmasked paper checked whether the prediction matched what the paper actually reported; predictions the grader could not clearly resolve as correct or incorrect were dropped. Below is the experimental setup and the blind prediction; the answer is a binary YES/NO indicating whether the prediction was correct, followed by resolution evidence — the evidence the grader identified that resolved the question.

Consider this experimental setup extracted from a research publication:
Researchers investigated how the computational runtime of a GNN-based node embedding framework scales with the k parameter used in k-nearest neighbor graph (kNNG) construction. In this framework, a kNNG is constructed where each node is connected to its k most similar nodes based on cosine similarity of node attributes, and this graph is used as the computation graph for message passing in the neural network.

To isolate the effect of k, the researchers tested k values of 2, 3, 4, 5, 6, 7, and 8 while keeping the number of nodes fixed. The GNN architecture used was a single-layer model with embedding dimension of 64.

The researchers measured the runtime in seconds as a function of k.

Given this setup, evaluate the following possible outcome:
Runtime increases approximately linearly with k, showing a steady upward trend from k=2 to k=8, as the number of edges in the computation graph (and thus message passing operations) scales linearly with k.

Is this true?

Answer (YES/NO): YES